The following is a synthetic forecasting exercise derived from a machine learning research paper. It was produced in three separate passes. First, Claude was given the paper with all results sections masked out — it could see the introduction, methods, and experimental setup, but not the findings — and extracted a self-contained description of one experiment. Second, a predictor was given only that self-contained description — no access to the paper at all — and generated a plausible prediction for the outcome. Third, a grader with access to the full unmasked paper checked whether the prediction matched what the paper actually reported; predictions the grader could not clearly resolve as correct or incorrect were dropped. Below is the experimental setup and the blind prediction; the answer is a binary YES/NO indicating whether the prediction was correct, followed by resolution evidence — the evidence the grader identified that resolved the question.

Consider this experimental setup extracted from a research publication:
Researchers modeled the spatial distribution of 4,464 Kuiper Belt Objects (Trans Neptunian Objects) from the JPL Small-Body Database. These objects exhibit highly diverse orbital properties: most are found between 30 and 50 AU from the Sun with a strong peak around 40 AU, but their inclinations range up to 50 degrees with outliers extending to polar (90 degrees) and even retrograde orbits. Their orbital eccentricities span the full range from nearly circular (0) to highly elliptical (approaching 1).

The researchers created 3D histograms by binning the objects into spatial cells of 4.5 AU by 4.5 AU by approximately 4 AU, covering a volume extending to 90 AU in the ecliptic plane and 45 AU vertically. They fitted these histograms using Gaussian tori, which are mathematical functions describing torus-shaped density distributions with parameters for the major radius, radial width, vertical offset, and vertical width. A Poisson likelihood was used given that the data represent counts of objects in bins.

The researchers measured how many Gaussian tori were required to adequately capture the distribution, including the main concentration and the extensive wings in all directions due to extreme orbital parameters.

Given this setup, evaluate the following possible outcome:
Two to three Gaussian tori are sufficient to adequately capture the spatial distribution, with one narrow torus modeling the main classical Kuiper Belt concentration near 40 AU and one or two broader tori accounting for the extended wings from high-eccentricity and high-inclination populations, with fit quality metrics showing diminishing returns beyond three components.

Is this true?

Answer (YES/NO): YES